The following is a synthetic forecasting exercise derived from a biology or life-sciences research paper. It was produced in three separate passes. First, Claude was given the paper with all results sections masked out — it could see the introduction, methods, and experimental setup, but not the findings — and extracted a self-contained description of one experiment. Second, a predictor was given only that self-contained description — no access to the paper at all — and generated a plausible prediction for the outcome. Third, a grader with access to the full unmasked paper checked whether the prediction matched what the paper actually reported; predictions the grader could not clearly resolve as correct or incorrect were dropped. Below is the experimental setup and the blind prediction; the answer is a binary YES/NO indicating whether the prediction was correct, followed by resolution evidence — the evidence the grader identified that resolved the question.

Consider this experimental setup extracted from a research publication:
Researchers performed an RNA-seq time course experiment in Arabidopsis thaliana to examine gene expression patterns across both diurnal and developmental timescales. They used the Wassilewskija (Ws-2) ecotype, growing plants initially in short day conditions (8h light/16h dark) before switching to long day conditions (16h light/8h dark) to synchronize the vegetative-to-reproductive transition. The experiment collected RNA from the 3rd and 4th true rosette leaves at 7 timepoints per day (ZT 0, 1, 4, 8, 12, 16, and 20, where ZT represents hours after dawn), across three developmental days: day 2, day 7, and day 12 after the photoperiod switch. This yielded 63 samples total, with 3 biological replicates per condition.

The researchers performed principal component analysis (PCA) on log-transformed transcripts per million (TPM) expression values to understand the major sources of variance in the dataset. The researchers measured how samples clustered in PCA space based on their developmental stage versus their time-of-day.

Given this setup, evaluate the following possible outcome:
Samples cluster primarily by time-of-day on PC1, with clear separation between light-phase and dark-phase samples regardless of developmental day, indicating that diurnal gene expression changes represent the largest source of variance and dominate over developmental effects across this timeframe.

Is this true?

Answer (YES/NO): NO